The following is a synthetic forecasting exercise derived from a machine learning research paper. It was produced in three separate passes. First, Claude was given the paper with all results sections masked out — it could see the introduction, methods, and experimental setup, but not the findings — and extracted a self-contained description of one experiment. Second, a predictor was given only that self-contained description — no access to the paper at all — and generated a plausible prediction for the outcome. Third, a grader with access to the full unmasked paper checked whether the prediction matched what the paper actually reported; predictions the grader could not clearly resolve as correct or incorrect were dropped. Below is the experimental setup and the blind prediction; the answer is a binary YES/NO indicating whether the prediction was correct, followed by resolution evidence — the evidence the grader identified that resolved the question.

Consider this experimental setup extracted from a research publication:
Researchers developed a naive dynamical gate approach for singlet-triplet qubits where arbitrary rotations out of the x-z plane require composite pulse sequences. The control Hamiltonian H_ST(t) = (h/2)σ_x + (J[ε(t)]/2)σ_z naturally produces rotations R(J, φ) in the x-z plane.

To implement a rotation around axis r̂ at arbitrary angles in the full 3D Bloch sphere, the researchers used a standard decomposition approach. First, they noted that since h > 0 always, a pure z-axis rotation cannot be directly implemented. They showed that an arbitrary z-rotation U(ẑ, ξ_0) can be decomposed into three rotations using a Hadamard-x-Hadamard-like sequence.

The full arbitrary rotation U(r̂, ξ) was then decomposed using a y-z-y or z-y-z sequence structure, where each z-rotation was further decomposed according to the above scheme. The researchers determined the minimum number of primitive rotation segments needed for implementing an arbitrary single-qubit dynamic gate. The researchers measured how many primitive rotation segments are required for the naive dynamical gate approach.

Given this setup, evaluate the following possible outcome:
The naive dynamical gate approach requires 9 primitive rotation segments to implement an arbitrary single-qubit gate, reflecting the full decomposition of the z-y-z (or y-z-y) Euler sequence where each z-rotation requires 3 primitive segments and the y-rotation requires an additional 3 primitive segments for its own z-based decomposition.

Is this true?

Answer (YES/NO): NO